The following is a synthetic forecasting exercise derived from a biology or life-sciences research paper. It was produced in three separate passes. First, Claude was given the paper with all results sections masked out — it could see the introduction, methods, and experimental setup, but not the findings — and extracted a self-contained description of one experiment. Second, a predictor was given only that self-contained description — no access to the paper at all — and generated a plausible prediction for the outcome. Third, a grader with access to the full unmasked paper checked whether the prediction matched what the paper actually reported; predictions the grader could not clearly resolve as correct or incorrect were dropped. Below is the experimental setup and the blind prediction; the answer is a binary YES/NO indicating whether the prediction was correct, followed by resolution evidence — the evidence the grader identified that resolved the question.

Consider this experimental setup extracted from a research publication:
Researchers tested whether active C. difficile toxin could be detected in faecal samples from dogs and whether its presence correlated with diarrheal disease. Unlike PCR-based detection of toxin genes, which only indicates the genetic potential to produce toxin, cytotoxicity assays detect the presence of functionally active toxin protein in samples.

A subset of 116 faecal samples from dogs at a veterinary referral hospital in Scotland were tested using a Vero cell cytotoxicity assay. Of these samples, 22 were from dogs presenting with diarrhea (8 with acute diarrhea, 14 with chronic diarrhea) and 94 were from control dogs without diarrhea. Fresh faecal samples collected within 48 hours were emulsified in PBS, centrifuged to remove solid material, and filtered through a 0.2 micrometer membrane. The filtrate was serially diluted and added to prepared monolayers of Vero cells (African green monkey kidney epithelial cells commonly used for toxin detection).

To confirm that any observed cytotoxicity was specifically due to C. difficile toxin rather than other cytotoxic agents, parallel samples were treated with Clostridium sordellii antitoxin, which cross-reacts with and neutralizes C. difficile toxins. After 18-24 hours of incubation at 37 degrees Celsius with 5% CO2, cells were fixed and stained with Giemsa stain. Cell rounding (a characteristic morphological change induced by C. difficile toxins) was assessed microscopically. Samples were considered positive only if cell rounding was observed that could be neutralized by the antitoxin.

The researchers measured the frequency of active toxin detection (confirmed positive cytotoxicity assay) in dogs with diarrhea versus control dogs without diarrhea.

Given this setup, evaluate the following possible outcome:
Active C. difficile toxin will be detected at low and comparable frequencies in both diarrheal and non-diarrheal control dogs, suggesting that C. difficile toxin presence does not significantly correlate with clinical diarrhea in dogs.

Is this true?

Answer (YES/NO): NO